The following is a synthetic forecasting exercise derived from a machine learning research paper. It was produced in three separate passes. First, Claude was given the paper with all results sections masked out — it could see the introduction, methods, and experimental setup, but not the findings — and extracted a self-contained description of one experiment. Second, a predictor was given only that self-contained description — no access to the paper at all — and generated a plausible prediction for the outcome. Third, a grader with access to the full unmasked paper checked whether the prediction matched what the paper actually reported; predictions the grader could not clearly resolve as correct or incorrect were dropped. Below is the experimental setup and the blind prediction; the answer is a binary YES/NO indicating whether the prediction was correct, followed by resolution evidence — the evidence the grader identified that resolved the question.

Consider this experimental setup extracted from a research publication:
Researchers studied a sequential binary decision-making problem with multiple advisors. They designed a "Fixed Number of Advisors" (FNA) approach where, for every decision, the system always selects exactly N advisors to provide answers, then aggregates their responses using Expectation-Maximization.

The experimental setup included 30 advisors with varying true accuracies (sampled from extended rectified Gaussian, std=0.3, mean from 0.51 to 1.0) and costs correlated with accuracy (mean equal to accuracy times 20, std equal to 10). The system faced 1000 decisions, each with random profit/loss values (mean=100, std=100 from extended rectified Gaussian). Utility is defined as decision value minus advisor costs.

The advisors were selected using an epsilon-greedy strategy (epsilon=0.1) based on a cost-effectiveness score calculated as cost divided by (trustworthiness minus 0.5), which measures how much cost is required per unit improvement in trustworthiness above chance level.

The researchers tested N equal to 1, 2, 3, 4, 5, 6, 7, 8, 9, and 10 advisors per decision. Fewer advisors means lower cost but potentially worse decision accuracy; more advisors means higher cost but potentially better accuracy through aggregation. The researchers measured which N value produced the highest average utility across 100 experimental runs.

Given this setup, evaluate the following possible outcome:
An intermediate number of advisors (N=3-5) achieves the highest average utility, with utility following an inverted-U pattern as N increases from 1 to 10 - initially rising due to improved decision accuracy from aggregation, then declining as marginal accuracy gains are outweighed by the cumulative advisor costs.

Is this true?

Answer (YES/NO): YES